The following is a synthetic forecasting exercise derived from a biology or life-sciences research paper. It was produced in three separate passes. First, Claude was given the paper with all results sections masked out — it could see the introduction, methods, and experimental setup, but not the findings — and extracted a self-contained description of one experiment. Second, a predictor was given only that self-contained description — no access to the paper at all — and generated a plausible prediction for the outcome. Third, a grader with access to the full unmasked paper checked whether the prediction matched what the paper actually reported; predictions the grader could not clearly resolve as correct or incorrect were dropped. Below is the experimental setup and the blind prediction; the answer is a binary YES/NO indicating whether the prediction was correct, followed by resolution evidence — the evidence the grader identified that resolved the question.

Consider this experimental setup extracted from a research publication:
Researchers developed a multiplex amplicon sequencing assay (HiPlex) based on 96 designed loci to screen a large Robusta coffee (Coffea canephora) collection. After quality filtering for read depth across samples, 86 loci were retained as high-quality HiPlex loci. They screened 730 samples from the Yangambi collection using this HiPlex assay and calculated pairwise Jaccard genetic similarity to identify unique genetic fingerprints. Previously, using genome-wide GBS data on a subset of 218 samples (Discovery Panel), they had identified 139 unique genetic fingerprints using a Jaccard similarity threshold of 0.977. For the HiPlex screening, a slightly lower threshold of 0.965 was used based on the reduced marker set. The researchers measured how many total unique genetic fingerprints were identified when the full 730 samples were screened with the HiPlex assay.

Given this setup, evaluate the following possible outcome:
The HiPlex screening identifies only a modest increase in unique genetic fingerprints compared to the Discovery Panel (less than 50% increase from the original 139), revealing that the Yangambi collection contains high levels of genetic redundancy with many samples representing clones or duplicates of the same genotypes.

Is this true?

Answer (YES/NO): NO